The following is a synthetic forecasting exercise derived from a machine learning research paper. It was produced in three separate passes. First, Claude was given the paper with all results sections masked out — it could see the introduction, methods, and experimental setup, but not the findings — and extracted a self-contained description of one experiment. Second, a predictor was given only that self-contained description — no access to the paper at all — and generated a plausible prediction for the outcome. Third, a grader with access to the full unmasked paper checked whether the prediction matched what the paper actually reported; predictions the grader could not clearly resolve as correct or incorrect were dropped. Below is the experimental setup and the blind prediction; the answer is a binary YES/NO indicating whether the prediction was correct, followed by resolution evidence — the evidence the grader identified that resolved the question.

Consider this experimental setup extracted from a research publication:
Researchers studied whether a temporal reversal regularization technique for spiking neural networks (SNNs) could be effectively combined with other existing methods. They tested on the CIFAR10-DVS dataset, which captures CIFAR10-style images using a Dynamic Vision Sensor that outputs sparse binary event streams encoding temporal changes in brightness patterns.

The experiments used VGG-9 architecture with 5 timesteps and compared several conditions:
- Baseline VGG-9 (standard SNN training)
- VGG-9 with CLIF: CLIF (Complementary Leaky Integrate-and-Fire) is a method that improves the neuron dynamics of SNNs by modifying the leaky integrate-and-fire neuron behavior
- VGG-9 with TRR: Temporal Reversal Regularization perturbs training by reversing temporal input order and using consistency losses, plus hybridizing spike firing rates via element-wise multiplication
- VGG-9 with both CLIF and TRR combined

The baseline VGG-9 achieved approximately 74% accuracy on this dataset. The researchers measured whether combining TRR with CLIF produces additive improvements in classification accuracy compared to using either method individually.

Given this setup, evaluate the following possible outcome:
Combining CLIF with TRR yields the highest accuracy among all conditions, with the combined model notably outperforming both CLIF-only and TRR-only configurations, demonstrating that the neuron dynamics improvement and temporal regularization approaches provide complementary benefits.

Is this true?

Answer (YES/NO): NO